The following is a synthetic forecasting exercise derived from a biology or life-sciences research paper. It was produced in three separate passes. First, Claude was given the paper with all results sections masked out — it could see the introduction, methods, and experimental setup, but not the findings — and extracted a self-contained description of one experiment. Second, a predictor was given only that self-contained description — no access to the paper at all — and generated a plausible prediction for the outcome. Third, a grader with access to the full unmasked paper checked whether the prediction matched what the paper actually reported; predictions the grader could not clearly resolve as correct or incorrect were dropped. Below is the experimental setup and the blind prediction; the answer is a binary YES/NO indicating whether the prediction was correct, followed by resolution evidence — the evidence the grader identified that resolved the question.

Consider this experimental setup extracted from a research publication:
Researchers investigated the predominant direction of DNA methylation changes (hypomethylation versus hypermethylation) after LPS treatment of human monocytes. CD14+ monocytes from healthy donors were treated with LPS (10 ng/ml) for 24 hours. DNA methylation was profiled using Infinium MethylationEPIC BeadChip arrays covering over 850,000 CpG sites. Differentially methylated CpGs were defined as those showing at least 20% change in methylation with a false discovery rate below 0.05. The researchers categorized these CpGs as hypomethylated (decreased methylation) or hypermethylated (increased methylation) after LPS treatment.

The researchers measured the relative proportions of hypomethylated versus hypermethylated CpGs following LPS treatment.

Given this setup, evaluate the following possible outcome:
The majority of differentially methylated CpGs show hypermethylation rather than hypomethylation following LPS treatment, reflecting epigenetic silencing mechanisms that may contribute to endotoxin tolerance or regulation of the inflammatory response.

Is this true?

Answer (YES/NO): NO